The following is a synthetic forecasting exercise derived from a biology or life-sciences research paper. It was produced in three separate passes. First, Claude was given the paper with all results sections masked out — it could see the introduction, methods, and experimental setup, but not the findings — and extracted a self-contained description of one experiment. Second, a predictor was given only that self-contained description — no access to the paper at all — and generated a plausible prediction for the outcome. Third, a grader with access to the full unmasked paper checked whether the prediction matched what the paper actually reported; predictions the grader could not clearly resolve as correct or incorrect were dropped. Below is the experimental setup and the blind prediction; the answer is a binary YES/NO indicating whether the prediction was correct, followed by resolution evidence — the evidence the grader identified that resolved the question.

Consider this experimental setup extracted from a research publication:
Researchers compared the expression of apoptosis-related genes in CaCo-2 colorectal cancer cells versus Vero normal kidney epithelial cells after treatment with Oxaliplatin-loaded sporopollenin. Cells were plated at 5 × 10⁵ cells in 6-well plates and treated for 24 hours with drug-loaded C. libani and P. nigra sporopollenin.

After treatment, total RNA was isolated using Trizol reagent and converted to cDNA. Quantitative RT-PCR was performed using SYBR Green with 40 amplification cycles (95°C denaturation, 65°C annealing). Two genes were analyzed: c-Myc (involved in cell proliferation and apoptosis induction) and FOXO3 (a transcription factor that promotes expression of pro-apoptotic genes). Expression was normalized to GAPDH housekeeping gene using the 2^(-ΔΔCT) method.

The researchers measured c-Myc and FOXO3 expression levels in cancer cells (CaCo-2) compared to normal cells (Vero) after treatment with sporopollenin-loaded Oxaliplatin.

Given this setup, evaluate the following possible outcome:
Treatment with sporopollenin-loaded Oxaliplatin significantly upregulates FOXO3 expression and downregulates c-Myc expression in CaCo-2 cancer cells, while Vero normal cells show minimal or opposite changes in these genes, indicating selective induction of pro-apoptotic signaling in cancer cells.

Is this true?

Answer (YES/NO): NO